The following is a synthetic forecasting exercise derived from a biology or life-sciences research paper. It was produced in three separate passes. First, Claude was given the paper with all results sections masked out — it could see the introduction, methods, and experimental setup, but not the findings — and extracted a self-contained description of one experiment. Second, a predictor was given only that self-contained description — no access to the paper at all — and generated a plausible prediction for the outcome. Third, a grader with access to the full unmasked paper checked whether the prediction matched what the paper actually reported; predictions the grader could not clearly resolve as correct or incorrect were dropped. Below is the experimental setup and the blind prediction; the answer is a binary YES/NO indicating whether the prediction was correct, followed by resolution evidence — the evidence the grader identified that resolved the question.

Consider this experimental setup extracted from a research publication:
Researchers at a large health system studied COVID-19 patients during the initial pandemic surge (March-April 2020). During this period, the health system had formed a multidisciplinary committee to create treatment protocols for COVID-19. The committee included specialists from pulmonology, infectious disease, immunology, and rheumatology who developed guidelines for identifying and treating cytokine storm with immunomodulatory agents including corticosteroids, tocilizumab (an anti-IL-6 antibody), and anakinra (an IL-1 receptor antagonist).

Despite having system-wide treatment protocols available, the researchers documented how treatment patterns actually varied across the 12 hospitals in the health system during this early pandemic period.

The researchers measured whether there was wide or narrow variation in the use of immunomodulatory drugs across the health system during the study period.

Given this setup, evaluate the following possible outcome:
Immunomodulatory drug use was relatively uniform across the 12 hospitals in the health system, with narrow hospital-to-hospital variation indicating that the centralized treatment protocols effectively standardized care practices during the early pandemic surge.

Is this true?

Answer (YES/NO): NO